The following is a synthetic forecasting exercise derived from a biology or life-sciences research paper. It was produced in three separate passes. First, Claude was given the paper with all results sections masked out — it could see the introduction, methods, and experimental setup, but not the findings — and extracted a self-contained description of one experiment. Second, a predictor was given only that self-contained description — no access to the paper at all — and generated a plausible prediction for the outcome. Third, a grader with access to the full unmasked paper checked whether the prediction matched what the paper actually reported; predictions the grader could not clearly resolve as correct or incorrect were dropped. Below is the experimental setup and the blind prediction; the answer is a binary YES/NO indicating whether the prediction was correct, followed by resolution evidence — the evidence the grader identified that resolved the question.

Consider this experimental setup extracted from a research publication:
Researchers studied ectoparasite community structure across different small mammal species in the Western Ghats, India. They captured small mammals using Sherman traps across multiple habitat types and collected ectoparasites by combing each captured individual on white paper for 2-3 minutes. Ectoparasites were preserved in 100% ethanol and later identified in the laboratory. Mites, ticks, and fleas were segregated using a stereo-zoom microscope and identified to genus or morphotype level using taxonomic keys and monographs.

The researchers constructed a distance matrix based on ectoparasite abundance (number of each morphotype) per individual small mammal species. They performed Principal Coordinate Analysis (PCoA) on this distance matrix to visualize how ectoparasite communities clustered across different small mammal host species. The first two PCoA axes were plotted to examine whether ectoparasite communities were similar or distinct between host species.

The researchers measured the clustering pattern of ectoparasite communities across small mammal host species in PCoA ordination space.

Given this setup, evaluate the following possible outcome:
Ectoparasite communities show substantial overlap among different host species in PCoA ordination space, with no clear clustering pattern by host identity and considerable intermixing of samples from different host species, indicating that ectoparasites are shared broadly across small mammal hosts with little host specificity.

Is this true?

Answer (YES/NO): YES